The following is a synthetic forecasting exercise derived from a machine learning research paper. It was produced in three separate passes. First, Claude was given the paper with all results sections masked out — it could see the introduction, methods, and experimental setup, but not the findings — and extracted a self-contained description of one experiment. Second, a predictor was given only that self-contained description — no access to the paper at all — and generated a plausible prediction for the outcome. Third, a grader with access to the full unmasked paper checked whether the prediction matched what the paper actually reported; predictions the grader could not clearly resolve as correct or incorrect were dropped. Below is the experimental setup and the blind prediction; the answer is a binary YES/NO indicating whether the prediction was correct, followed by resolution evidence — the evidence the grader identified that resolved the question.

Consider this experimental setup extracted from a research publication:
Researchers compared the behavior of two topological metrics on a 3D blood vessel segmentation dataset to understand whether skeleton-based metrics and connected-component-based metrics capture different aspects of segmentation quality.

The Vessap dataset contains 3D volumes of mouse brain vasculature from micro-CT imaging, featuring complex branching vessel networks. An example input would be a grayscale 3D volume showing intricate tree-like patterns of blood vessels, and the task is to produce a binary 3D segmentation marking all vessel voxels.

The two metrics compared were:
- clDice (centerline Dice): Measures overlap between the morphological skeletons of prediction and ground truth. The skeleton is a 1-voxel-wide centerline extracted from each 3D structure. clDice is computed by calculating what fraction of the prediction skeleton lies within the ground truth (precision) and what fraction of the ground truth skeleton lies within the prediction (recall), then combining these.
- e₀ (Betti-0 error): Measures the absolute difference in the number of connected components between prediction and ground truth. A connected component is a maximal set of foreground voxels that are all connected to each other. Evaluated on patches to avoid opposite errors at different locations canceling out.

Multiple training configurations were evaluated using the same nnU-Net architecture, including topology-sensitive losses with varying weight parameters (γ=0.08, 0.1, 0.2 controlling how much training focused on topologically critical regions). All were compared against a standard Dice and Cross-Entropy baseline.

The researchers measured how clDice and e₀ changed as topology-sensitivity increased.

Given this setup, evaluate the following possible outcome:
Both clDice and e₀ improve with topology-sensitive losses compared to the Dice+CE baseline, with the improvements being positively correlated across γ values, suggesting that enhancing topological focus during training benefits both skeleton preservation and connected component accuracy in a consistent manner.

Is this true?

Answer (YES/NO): NO